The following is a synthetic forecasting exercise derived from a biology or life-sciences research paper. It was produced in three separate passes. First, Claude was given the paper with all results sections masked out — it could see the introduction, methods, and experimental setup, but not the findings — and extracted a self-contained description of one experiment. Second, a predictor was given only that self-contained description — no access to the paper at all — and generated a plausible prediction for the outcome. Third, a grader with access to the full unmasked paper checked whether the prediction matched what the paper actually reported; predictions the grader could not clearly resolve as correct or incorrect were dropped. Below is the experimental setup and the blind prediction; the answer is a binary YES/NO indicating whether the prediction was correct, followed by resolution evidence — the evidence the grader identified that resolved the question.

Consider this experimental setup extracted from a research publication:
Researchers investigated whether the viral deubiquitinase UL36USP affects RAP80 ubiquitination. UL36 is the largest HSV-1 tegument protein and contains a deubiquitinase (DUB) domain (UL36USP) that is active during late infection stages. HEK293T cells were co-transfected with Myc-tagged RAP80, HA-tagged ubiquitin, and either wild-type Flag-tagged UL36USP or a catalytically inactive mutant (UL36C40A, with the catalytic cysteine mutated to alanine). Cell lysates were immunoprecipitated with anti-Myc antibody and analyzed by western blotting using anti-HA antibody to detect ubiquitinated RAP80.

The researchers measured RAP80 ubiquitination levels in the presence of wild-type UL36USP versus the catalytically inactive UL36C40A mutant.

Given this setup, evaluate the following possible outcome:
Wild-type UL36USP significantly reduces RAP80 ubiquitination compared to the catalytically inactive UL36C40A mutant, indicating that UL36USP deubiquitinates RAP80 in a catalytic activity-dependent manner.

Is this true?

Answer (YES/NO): YES